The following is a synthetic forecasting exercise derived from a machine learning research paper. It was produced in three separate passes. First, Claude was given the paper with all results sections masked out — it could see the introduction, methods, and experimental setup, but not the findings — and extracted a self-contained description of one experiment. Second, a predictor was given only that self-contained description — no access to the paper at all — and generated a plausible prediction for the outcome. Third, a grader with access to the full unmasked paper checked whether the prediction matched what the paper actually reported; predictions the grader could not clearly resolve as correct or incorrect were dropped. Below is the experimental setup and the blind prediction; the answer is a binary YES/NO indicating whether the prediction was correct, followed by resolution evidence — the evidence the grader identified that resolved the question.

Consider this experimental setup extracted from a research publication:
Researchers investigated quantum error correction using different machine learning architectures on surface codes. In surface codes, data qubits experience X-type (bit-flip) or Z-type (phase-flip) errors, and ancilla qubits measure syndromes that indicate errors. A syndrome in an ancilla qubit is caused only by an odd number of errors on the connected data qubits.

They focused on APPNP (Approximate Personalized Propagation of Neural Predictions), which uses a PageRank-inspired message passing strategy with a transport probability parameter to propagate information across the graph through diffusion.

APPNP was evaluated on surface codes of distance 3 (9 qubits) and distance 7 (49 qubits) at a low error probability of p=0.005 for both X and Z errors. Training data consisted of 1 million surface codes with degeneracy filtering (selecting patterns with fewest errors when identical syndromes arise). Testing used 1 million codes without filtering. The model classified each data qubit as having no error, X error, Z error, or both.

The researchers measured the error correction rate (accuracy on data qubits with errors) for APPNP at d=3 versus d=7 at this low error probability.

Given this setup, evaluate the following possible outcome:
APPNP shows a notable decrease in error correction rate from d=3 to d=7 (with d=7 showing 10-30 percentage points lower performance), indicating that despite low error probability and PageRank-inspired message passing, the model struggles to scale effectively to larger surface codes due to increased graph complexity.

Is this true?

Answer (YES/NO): NO